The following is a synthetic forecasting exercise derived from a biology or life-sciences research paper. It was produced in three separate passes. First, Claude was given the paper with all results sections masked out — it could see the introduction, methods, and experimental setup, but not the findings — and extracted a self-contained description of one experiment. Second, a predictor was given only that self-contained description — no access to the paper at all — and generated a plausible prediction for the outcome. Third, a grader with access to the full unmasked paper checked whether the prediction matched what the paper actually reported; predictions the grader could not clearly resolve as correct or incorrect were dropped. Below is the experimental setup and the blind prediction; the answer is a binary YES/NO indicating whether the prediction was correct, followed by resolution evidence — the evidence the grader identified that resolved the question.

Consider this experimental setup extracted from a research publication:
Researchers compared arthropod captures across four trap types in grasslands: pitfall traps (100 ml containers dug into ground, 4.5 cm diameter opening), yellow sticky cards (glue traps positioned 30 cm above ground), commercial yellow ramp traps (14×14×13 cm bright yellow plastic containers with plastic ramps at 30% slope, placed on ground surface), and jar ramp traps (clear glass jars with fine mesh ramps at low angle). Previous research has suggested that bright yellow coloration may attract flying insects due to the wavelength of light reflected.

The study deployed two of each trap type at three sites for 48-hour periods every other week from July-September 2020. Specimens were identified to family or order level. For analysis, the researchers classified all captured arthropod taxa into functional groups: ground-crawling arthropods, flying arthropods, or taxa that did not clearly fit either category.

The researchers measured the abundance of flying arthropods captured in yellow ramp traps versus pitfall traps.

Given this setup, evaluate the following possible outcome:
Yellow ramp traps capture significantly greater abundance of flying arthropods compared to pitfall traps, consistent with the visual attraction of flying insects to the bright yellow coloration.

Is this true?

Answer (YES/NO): YES